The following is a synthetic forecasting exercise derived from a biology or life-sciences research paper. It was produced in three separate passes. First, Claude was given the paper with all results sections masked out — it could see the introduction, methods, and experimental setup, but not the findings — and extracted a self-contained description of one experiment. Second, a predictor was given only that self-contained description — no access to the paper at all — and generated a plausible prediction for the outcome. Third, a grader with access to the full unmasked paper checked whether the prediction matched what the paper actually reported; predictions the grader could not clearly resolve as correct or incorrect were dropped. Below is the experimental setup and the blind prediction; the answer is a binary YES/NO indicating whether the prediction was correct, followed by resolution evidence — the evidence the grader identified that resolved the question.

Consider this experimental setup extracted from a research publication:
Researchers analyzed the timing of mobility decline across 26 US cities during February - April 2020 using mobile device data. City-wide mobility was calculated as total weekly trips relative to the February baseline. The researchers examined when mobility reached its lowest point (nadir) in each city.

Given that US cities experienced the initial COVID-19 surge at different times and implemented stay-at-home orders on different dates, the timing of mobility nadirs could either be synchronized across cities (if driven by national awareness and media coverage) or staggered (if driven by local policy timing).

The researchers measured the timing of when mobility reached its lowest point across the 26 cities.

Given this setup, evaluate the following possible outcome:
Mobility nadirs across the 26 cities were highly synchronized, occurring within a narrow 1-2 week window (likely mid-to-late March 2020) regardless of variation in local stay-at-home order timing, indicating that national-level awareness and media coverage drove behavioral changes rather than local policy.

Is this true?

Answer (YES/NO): NO